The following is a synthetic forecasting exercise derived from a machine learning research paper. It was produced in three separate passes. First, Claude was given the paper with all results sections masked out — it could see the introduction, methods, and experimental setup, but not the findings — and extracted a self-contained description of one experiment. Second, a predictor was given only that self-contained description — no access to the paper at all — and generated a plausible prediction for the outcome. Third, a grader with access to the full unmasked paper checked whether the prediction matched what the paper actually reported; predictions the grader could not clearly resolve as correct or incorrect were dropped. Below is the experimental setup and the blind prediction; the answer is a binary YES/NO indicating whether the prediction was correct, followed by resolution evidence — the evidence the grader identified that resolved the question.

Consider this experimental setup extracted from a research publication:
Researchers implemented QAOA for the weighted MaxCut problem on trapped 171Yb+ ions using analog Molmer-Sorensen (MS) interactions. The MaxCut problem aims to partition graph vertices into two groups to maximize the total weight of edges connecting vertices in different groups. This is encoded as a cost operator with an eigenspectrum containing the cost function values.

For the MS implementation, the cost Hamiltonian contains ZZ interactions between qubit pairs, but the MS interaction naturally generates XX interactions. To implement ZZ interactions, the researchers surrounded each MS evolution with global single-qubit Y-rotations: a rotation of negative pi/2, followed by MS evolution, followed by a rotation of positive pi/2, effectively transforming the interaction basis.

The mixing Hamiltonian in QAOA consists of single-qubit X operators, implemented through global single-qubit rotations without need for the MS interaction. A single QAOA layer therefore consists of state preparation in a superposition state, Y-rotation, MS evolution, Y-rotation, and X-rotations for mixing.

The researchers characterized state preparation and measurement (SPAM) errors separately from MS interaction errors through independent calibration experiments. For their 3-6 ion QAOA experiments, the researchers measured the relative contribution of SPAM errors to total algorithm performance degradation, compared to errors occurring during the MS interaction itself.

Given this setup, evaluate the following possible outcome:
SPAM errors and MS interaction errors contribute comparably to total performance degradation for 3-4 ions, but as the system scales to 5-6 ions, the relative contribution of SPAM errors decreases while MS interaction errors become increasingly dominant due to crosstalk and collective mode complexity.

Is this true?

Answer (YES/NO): NO